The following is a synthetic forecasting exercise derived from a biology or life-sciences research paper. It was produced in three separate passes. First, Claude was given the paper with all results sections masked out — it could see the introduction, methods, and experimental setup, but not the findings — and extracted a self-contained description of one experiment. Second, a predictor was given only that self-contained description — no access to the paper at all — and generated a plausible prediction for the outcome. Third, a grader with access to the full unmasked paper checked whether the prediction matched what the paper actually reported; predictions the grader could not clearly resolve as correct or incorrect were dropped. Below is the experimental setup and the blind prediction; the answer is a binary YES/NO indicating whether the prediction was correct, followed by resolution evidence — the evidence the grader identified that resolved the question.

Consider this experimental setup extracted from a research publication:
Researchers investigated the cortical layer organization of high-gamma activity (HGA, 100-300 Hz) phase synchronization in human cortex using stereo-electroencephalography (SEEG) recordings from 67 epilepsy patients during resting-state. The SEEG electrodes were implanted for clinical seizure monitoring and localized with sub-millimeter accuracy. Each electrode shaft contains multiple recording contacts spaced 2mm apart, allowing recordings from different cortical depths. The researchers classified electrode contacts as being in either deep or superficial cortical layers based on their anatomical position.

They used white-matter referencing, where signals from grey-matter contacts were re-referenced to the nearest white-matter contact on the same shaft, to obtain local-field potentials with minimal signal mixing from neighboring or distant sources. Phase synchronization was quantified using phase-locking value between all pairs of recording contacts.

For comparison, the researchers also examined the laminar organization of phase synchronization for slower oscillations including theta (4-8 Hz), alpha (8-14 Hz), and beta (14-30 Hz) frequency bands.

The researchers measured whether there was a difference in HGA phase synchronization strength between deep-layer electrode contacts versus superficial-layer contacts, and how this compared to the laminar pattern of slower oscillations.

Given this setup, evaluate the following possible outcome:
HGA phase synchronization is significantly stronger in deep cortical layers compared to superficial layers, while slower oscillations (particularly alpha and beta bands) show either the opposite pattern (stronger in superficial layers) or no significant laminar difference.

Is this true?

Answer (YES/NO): YES